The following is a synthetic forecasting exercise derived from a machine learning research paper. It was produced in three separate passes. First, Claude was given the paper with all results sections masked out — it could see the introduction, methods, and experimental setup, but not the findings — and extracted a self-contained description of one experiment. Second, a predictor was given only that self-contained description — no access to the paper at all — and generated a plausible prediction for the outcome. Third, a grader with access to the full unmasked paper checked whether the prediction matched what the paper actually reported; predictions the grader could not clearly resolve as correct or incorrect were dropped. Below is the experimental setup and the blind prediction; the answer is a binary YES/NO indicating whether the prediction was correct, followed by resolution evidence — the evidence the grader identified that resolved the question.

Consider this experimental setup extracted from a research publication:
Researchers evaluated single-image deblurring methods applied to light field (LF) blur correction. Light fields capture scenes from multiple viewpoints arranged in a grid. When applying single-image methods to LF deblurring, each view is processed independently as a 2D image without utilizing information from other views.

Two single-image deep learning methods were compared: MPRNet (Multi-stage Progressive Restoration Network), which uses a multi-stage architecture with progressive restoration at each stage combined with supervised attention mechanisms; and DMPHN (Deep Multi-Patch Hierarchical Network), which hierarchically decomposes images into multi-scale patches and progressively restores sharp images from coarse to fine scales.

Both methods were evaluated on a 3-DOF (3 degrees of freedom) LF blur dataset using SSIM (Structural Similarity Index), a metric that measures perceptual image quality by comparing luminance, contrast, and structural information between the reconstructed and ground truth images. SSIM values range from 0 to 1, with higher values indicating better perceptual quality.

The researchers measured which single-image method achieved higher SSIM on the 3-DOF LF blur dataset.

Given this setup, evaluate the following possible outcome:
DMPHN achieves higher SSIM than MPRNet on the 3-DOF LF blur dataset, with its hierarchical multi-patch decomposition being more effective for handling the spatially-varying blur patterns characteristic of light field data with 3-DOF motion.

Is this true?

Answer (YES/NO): YES